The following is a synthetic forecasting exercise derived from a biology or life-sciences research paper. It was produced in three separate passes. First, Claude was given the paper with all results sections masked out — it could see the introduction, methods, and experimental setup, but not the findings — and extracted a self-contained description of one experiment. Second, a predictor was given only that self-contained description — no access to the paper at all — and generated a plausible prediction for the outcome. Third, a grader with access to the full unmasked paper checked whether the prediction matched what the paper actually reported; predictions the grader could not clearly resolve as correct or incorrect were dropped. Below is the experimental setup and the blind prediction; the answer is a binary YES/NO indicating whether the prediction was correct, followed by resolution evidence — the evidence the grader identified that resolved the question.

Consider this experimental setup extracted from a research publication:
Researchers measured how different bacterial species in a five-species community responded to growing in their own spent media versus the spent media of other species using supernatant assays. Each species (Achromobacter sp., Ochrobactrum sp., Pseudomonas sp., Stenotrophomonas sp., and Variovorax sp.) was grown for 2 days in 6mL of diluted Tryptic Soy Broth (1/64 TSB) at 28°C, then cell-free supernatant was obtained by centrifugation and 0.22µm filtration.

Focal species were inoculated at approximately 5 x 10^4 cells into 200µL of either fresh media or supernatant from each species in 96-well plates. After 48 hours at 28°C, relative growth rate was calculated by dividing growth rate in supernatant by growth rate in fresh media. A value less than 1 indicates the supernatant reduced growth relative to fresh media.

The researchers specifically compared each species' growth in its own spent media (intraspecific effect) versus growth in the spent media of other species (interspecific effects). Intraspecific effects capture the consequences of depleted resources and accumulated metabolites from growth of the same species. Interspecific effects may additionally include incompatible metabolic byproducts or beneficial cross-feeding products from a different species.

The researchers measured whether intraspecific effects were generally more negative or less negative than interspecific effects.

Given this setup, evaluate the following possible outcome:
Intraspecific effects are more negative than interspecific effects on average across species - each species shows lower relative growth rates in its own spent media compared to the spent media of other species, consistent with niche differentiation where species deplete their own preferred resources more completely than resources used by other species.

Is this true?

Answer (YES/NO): YES